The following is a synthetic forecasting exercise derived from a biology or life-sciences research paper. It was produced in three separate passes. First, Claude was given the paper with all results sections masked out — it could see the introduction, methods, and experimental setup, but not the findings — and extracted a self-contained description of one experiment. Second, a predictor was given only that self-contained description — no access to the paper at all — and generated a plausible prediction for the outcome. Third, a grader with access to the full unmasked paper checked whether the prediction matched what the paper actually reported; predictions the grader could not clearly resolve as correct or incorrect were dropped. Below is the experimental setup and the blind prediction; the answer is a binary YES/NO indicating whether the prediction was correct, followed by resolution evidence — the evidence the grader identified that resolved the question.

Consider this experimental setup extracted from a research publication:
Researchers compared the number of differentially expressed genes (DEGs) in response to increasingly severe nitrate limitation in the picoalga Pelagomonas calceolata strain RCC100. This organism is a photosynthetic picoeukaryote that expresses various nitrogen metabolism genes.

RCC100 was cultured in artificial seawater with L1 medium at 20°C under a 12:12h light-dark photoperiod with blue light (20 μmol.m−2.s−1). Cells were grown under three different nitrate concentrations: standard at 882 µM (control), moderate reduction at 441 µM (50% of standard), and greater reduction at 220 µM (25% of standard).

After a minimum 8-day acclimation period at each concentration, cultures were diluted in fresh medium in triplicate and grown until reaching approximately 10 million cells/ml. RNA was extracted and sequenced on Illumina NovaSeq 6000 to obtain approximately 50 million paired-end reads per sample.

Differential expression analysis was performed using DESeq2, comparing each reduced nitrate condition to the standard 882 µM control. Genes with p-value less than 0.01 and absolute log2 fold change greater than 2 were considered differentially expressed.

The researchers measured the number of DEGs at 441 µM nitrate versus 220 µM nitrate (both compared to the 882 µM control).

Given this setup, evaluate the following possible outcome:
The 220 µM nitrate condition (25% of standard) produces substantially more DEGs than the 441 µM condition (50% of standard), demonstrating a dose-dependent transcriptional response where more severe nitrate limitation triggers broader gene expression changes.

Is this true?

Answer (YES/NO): NO